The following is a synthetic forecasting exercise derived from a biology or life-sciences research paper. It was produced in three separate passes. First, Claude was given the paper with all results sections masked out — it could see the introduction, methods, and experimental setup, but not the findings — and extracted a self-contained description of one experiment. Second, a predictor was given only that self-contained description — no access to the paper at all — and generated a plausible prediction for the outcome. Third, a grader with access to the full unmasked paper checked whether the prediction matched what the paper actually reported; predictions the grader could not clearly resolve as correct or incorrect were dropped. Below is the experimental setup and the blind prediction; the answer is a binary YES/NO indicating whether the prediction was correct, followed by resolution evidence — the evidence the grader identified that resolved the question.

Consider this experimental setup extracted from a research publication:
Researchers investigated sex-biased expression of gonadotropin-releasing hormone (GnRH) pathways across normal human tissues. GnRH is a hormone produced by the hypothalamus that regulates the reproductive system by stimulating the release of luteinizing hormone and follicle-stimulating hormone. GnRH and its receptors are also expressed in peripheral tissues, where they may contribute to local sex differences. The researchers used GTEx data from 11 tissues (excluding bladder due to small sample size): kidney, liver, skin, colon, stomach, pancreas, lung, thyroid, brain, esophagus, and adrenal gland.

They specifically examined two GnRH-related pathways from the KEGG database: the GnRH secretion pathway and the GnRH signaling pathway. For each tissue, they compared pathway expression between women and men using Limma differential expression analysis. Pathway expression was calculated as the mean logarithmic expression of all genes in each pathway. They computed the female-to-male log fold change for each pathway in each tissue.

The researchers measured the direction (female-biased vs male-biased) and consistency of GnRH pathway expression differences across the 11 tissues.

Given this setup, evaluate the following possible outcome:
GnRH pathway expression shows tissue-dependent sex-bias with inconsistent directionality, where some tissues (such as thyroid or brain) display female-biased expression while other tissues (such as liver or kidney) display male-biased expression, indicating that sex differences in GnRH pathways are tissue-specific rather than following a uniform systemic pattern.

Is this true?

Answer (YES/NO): YES